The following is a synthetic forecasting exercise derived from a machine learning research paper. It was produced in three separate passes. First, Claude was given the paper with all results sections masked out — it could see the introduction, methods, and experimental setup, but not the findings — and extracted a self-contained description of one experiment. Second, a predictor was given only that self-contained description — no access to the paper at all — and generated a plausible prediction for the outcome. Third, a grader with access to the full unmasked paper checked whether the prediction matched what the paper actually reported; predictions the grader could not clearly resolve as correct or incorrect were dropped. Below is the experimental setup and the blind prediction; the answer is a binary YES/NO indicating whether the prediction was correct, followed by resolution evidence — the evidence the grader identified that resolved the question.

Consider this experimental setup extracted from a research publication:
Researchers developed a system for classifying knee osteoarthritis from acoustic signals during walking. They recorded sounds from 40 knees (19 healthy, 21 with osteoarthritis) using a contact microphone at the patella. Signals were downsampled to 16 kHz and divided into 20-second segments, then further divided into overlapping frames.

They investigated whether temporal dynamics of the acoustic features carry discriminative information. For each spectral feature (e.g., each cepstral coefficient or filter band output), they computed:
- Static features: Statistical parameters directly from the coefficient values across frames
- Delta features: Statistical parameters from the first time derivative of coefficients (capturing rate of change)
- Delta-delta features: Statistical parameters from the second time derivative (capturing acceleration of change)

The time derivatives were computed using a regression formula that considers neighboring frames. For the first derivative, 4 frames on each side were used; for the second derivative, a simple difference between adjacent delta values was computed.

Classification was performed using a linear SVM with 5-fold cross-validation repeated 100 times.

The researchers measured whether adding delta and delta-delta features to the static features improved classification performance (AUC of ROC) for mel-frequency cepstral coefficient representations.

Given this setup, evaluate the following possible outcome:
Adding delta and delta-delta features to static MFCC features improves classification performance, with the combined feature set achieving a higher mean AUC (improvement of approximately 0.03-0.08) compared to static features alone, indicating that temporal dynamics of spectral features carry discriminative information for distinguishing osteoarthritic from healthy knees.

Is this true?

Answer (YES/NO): NO